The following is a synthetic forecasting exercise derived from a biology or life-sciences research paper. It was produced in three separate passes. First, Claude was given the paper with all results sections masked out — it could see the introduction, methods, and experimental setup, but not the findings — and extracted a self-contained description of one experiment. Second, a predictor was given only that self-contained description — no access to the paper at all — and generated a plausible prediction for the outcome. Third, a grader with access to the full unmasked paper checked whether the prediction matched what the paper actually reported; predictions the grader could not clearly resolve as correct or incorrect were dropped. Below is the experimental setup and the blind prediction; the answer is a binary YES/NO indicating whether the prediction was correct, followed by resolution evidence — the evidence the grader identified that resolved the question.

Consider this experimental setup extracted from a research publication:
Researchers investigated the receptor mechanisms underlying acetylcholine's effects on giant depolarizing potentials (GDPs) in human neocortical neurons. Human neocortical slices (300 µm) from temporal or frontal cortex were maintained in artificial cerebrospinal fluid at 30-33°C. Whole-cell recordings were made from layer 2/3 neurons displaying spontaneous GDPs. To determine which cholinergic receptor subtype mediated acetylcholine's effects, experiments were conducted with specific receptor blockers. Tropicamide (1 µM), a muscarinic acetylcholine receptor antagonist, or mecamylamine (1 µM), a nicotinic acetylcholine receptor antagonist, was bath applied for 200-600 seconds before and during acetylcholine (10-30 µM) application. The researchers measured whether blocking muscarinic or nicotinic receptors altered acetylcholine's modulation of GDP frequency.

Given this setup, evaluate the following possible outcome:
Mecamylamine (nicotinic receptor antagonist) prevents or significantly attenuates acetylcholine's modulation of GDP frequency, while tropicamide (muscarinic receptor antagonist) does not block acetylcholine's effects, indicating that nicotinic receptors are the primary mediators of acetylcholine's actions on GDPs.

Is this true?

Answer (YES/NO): NO